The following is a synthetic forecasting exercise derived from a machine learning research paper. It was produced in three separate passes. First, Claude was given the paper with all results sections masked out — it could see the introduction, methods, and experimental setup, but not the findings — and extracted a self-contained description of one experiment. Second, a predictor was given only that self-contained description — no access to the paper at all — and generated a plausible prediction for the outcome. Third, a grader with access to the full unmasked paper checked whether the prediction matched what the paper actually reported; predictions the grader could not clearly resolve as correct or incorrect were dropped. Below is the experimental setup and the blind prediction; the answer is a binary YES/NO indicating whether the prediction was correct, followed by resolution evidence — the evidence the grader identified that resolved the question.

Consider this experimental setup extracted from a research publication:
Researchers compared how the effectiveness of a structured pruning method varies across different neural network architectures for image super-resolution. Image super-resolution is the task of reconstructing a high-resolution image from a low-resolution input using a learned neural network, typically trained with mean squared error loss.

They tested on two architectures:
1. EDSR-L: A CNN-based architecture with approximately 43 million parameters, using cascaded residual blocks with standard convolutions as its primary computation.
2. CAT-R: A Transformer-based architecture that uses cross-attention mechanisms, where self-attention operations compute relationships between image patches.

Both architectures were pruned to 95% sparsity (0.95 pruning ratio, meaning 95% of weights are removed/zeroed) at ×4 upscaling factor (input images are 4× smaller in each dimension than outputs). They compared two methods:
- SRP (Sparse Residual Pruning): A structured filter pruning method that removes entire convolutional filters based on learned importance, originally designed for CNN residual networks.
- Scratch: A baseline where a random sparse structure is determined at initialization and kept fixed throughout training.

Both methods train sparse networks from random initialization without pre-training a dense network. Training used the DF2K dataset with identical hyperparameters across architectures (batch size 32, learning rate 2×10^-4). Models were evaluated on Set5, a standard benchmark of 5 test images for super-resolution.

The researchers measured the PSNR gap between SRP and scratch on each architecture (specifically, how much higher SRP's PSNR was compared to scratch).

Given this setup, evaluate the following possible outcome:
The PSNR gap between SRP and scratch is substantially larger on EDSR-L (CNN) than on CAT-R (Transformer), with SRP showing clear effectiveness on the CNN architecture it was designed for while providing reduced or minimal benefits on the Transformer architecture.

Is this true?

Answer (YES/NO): YES